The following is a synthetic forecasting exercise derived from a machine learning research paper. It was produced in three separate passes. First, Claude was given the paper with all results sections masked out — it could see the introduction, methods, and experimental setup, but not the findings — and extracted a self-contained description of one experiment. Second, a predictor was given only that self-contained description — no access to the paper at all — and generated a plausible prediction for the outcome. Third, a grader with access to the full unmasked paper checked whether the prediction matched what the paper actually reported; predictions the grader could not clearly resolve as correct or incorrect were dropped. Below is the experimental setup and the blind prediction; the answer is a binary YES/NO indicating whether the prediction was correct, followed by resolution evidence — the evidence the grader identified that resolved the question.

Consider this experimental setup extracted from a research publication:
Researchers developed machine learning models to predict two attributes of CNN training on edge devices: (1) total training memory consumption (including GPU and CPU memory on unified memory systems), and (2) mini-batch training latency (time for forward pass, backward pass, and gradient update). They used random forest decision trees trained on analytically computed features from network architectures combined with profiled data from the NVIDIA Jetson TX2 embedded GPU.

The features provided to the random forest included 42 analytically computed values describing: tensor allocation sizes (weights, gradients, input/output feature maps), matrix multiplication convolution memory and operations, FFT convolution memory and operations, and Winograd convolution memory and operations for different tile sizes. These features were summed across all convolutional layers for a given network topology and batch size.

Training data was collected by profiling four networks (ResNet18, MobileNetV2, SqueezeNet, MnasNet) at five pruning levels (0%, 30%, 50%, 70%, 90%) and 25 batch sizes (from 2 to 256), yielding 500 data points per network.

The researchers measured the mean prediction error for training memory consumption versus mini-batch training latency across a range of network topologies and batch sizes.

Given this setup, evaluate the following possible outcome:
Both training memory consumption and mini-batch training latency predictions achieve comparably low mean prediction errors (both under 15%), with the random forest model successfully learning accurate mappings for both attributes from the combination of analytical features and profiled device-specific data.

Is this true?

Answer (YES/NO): NO